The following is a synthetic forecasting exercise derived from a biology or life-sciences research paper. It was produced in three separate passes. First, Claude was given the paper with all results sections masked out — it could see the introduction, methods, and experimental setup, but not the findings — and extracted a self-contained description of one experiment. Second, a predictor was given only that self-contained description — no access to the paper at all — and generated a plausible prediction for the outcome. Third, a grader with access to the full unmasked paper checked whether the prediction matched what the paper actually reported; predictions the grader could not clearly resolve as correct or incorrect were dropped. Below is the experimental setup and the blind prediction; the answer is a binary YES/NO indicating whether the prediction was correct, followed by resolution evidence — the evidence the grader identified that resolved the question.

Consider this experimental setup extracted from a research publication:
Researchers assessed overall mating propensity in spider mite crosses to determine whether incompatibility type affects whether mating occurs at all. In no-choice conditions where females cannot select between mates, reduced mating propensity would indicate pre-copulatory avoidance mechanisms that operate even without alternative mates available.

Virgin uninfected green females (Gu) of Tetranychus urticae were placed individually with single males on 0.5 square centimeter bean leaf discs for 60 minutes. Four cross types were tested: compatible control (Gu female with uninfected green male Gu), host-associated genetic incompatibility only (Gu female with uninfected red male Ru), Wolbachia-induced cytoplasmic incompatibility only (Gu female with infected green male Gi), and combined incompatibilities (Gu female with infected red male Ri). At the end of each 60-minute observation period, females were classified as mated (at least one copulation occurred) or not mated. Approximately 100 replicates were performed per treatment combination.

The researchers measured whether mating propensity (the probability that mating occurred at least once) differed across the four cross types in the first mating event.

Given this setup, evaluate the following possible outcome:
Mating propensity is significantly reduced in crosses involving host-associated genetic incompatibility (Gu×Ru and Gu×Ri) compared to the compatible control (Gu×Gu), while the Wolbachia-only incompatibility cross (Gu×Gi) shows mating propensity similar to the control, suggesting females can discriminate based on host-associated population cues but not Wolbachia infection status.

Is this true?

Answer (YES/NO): NO